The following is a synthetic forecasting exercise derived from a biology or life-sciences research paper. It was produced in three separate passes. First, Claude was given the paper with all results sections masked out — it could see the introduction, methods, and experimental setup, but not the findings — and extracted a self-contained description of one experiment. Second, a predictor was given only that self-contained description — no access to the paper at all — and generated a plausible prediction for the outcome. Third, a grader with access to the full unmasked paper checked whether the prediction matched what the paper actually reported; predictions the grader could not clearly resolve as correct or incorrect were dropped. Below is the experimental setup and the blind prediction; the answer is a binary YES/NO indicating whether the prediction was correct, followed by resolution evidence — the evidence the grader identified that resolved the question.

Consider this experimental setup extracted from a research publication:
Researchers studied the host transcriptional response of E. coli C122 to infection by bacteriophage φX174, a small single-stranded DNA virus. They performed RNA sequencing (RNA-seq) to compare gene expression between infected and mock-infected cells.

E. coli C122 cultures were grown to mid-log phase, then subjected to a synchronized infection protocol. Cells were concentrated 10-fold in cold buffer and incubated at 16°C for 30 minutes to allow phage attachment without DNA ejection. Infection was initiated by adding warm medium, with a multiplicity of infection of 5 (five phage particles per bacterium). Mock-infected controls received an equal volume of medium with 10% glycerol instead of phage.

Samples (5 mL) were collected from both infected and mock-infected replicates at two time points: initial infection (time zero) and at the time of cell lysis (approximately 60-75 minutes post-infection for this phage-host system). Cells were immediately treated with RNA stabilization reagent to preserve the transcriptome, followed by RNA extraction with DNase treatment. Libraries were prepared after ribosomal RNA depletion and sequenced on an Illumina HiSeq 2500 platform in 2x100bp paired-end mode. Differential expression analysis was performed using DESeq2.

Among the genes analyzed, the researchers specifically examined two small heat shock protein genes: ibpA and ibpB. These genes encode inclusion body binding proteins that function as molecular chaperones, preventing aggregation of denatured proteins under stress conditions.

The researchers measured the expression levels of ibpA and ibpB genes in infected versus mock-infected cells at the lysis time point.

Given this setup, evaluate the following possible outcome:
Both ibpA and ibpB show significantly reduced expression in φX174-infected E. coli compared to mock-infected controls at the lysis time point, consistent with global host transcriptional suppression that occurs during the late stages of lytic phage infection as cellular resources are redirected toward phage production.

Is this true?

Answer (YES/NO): NO